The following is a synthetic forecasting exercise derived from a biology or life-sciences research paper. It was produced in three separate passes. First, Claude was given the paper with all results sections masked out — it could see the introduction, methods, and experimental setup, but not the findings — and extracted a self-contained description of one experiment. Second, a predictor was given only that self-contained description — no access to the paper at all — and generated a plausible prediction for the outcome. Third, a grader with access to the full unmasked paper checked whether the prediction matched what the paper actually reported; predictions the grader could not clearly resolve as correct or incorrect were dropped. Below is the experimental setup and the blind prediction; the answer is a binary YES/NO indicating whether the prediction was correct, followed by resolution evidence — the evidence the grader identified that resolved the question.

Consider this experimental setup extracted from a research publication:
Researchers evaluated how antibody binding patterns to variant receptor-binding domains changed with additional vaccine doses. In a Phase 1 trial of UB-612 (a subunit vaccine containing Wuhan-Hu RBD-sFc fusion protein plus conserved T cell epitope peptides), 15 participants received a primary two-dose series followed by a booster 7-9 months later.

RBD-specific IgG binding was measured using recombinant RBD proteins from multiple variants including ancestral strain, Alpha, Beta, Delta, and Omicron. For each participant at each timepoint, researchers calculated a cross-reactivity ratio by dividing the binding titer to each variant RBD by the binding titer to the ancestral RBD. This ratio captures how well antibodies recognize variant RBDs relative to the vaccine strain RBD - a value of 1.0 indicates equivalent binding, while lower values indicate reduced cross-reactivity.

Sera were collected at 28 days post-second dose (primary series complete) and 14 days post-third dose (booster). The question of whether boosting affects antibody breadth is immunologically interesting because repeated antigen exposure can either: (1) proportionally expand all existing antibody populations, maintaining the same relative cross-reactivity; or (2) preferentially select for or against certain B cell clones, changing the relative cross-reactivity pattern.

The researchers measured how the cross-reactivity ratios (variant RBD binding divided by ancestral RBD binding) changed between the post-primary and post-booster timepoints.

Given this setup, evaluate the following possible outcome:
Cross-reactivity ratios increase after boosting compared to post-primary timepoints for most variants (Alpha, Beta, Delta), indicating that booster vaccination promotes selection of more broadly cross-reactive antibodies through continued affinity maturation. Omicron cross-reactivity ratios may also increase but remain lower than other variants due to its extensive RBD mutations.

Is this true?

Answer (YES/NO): NO